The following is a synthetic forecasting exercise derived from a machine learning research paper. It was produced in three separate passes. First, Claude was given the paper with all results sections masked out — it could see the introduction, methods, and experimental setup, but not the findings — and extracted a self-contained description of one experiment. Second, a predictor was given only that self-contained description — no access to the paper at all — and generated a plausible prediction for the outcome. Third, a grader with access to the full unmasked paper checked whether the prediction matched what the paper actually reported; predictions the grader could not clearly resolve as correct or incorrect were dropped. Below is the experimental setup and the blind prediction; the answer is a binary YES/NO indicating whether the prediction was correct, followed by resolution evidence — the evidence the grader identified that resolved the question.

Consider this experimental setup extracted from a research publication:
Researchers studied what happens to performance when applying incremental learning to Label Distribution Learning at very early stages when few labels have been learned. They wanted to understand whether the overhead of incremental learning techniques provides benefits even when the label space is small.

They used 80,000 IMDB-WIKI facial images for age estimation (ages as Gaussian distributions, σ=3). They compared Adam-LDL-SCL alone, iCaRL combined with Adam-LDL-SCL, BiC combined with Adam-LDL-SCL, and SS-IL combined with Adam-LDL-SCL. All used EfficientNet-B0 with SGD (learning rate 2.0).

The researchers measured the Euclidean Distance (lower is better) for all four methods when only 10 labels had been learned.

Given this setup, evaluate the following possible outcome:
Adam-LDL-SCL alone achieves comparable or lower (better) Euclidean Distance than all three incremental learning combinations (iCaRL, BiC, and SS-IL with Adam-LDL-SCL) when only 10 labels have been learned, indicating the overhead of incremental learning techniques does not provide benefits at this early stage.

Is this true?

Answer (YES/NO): NO